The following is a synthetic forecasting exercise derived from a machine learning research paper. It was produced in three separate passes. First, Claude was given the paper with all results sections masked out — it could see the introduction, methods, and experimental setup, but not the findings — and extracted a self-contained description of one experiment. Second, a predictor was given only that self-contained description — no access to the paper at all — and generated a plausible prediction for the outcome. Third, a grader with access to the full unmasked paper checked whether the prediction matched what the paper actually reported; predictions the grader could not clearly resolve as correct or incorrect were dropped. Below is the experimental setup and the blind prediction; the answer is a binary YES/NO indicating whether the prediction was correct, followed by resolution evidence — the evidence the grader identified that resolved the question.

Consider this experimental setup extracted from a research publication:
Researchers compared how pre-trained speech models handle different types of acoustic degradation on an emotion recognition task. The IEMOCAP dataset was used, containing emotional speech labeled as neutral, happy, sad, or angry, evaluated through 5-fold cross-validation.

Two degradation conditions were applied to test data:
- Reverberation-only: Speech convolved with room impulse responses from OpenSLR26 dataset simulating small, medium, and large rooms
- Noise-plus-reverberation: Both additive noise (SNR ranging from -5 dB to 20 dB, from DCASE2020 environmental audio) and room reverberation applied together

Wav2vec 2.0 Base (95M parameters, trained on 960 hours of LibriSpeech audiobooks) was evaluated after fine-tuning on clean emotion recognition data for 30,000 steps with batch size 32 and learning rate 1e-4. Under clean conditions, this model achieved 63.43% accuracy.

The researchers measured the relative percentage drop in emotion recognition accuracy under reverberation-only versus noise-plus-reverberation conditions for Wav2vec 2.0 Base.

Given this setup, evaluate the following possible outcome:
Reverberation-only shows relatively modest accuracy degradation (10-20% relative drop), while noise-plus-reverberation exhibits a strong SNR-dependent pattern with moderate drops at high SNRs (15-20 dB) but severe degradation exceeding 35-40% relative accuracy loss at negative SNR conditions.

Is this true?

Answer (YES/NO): NO